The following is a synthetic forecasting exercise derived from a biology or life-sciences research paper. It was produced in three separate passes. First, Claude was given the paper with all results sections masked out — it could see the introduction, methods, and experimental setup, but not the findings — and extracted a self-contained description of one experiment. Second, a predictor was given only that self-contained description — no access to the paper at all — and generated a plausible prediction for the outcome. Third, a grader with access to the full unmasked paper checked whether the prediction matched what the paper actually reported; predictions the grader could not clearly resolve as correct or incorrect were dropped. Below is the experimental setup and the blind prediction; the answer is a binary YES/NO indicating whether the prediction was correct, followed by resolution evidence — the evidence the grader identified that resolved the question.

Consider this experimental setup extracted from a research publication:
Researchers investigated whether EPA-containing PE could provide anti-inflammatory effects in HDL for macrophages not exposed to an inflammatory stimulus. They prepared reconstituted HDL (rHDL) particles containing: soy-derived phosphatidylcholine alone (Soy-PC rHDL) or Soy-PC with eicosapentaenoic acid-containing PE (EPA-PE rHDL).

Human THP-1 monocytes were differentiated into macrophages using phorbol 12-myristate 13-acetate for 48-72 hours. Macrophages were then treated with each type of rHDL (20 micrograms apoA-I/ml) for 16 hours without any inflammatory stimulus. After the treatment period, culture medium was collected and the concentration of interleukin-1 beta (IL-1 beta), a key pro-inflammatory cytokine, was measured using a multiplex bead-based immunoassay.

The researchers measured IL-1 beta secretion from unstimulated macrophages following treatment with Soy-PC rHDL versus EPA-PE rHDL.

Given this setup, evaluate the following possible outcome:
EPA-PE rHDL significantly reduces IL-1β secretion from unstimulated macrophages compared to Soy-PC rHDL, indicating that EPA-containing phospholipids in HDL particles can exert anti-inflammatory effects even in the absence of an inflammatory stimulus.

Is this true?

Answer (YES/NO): YES